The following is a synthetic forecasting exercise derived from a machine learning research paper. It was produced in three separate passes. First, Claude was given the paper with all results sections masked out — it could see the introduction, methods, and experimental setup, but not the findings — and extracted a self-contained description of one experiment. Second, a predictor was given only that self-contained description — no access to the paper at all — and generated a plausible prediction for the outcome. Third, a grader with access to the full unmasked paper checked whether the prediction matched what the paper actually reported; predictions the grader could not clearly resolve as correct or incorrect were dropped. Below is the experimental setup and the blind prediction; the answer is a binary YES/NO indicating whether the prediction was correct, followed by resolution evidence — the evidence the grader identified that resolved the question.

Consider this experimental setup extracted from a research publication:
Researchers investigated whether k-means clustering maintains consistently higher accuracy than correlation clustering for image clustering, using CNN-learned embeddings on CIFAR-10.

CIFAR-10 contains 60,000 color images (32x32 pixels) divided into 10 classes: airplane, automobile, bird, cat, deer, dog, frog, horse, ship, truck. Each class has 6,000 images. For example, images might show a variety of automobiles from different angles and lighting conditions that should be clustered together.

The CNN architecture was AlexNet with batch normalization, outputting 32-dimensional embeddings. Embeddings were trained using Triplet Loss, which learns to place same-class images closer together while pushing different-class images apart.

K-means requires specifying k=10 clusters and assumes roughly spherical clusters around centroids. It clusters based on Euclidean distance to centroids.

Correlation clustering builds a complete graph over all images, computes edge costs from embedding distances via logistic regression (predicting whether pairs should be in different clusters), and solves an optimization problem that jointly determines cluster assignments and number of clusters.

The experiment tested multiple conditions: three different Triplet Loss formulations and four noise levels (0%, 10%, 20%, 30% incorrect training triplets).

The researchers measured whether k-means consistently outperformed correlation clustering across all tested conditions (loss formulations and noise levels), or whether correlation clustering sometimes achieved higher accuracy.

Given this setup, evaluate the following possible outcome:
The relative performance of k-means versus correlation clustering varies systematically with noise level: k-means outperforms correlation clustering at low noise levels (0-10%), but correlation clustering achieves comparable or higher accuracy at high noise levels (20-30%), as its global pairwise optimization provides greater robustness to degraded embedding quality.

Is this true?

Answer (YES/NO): NO